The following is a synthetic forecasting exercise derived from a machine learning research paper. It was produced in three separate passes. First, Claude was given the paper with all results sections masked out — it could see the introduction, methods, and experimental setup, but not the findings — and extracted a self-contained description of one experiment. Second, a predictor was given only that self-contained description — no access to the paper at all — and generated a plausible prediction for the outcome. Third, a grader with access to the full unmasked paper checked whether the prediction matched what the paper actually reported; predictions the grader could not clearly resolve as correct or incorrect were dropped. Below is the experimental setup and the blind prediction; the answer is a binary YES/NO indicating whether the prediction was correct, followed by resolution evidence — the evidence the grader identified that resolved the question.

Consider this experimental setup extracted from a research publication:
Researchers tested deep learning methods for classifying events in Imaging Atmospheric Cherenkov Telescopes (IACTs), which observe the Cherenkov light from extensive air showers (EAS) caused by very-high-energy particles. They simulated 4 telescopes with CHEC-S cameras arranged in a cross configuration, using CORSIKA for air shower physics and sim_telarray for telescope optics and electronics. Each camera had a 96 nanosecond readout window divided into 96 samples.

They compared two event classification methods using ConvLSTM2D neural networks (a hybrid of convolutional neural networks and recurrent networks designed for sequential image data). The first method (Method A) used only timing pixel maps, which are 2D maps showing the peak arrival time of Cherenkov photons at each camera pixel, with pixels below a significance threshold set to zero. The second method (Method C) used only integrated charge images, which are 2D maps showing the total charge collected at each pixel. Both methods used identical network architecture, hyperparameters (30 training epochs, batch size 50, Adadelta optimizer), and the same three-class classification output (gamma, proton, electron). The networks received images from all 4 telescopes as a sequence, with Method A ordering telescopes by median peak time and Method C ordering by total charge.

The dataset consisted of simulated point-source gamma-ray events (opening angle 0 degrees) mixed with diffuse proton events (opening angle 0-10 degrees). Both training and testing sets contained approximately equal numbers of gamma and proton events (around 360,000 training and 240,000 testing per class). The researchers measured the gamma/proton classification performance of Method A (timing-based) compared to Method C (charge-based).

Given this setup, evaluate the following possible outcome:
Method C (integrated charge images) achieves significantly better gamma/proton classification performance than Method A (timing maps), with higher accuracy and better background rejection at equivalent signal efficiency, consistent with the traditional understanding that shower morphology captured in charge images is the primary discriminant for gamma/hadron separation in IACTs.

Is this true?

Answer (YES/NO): NO